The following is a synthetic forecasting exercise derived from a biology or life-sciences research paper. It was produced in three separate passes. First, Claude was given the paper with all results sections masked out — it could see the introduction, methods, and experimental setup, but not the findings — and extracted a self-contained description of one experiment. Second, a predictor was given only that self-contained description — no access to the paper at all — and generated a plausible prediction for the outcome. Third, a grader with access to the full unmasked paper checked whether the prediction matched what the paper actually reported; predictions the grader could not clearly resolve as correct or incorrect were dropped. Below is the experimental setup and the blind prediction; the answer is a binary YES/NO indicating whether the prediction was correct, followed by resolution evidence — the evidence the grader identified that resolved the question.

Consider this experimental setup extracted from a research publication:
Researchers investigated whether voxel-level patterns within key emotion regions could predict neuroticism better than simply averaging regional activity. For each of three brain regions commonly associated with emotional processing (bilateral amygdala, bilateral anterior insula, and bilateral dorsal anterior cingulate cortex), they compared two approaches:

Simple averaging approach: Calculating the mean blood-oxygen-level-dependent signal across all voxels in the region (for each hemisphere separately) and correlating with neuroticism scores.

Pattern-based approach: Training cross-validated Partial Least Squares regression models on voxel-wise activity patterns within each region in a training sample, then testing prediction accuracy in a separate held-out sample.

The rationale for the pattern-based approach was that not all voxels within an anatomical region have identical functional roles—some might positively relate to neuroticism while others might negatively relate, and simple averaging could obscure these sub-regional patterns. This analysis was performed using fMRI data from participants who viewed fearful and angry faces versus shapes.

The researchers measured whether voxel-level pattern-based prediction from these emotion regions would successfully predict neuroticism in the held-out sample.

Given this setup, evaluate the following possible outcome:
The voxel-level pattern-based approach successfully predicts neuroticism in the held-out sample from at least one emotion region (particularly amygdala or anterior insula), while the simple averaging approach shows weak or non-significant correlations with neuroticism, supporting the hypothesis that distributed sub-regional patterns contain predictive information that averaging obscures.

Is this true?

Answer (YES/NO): NO